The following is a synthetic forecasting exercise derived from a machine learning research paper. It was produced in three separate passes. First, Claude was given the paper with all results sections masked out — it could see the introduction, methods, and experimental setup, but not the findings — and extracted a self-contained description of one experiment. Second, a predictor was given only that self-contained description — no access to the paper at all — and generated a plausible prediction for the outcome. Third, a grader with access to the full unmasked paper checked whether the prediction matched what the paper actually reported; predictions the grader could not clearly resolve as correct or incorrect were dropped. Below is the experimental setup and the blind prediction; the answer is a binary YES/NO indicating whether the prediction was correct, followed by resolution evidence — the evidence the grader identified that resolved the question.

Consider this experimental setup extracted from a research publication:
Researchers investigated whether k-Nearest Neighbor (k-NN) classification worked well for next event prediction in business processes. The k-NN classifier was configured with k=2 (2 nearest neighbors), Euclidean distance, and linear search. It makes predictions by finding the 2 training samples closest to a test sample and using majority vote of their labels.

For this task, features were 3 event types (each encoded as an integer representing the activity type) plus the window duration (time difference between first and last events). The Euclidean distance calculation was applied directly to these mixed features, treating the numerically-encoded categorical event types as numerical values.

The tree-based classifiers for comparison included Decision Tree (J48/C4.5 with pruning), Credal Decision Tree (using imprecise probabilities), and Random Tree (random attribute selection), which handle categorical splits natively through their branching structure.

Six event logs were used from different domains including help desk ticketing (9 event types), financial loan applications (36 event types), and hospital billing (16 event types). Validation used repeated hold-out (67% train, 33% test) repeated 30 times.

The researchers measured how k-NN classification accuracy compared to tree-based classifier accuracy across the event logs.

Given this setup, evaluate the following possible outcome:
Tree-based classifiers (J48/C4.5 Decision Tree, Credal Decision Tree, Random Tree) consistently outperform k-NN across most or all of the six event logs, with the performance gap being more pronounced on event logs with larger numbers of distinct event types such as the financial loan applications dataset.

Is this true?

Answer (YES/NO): NO